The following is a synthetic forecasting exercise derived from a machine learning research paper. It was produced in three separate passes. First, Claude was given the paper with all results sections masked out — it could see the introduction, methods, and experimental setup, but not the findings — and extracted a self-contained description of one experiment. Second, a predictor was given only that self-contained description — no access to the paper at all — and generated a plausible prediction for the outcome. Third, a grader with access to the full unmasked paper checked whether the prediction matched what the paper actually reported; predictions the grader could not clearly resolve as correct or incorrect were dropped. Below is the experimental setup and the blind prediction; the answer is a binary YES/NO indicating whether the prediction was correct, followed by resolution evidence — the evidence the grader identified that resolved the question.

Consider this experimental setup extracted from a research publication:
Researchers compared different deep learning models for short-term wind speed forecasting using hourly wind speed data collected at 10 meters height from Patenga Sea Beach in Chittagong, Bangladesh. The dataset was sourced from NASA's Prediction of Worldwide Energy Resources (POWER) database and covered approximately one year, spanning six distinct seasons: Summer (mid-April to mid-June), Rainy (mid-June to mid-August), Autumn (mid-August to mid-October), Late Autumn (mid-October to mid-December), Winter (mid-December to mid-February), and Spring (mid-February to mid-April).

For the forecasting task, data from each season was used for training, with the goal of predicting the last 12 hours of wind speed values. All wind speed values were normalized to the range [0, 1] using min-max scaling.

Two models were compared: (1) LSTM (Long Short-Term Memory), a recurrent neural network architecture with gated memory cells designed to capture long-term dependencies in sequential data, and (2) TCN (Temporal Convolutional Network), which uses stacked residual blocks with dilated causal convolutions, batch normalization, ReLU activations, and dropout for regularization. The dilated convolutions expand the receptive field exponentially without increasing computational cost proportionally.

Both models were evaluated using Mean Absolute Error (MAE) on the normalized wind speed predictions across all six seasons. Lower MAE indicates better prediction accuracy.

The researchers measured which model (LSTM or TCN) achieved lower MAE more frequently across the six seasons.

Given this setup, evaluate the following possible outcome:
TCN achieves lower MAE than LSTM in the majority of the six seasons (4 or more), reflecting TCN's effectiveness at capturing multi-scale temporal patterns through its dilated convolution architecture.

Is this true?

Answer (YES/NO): NO